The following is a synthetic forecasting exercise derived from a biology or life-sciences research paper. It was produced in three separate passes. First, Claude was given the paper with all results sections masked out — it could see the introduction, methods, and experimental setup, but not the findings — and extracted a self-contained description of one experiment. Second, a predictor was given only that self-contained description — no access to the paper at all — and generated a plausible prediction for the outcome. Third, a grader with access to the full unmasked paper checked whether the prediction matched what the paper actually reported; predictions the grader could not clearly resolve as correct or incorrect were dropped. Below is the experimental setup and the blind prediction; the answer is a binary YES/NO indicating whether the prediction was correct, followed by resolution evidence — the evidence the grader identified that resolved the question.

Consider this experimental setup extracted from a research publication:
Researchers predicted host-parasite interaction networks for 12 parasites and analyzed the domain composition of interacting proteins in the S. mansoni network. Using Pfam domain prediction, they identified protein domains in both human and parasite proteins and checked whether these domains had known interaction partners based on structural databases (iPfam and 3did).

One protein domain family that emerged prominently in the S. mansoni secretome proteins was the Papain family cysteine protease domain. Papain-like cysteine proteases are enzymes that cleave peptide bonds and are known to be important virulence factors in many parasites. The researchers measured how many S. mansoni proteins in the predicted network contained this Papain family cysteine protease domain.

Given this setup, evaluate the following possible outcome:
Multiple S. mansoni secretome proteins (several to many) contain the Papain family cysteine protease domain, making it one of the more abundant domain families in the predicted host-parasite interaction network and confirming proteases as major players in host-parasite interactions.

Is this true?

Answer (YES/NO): YES